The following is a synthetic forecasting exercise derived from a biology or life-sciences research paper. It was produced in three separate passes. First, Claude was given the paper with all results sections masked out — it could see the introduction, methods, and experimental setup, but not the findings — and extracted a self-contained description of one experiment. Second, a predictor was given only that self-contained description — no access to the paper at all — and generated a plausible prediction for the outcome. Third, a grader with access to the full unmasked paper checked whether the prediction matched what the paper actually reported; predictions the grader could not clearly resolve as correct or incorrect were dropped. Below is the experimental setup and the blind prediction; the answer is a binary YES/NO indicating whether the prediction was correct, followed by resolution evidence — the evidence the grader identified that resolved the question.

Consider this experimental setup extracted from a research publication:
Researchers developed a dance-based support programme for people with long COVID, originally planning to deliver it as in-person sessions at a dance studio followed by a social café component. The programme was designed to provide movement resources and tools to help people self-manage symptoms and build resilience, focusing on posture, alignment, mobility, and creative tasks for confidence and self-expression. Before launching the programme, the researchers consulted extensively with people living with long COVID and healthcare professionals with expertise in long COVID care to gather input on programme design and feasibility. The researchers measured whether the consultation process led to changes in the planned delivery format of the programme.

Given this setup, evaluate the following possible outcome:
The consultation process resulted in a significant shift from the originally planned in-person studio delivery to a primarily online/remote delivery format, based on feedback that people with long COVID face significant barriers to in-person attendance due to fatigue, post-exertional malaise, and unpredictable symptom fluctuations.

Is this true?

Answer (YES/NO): YES